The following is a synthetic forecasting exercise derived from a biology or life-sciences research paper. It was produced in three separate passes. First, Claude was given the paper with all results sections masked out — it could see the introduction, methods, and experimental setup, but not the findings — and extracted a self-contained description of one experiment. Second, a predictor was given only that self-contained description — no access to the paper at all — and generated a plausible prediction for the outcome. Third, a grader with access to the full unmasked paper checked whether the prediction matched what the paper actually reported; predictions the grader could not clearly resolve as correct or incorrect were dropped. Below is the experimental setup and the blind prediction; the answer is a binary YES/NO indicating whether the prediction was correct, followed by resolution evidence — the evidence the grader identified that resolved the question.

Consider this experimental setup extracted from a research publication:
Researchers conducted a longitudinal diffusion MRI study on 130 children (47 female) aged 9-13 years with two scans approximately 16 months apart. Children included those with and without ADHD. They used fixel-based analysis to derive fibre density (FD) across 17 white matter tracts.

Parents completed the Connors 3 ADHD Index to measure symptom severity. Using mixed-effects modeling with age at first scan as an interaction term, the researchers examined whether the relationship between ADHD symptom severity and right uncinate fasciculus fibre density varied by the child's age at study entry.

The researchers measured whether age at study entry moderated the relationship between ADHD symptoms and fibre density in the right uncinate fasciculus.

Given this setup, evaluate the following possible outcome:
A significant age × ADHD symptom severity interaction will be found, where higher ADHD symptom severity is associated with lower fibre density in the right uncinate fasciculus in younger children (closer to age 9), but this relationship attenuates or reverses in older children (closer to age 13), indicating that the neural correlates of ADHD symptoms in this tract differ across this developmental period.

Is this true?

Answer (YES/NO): YES